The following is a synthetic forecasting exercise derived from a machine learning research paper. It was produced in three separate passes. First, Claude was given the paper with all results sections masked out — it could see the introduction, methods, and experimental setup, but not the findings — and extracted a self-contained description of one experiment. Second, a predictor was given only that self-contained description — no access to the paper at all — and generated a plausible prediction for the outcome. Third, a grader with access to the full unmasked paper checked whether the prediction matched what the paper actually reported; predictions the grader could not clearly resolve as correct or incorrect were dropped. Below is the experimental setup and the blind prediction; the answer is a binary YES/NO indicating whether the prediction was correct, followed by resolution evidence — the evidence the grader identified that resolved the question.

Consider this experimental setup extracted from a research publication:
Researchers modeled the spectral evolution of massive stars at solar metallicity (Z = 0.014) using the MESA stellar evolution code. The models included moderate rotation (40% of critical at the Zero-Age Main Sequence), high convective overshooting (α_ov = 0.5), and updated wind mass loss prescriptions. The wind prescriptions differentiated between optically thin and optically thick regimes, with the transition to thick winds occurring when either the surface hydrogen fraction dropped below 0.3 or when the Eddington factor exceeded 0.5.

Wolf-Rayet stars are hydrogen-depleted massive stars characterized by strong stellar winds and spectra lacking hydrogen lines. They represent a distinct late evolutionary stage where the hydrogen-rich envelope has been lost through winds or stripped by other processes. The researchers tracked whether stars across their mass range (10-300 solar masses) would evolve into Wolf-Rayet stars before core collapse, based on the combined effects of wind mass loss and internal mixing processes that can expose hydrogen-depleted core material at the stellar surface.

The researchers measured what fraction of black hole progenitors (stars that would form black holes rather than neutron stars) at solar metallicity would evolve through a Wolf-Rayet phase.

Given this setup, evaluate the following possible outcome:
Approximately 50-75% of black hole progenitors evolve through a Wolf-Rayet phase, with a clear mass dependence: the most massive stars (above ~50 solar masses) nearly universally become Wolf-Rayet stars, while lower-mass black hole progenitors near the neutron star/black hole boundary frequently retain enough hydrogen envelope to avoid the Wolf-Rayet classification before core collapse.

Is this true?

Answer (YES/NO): NO